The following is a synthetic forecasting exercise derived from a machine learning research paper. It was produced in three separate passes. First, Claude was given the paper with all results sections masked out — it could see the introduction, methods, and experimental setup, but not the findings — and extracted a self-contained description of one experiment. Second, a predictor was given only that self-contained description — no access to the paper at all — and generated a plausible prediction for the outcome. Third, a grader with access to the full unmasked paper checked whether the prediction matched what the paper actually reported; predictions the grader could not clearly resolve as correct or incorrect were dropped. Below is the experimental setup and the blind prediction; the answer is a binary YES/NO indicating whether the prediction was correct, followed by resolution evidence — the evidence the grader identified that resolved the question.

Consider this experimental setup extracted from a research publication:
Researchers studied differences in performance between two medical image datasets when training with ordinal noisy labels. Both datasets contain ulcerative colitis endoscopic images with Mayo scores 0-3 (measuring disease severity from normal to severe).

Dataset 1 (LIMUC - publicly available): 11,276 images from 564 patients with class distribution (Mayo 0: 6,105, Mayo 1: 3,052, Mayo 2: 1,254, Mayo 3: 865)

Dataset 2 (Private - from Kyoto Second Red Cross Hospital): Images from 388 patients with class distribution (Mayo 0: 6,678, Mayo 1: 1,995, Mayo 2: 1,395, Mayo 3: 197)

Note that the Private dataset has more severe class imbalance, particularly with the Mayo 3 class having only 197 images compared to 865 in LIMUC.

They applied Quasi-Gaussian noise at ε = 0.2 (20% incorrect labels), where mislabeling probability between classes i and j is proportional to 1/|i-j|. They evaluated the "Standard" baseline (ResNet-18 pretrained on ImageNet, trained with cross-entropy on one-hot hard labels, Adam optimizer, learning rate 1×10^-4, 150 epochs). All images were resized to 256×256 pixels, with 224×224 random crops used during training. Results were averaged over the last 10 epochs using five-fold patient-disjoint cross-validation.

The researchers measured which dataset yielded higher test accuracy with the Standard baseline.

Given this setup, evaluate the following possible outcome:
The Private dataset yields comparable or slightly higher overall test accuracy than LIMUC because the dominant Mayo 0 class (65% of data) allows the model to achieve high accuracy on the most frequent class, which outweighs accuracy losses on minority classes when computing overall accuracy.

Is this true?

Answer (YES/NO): NO